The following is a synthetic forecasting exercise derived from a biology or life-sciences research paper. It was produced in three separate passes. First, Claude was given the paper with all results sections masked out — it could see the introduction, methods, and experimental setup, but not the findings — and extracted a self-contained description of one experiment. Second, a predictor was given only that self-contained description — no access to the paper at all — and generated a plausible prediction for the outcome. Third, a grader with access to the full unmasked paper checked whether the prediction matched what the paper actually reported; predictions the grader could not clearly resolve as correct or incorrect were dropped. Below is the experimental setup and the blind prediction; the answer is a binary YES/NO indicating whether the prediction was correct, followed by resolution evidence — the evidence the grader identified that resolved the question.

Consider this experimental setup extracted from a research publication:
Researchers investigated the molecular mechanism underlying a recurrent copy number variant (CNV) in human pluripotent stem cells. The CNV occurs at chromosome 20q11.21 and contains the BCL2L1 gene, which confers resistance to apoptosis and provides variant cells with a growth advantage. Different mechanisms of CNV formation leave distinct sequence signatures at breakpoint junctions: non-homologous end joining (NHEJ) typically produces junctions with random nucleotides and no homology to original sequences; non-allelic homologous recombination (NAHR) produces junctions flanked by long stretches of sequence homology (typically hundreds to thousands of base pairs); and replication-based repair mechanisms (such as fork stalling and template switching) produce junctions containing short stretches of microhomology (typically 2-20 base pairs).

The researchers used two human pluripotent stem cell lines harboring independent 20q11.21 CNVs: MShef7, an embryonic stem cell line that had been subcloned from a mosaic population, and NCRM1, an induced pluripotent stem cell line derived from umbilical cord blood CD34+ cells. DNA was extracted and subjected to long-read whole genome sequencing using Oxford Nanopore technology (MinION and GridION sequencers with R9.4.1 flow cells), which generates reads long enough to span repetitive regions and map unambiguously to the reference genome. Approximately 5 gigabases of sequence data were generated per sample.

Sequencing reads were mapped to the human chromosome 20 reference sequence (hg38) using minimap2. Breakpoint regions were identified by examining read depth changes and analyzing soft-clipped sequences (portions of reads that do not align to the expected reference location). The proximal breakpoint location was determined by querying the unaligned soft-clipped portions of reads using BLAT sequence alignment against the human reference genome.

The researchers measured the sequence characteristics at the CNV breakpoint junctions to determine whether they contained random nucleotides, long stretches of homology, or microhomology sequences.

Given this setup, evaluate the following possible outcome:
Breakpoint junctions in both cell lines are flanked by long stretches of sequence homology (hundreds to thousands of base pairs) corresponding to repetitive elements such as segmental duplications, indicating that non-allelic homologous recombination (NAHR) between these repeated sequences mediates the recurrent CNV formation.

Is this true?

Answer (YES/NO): NO